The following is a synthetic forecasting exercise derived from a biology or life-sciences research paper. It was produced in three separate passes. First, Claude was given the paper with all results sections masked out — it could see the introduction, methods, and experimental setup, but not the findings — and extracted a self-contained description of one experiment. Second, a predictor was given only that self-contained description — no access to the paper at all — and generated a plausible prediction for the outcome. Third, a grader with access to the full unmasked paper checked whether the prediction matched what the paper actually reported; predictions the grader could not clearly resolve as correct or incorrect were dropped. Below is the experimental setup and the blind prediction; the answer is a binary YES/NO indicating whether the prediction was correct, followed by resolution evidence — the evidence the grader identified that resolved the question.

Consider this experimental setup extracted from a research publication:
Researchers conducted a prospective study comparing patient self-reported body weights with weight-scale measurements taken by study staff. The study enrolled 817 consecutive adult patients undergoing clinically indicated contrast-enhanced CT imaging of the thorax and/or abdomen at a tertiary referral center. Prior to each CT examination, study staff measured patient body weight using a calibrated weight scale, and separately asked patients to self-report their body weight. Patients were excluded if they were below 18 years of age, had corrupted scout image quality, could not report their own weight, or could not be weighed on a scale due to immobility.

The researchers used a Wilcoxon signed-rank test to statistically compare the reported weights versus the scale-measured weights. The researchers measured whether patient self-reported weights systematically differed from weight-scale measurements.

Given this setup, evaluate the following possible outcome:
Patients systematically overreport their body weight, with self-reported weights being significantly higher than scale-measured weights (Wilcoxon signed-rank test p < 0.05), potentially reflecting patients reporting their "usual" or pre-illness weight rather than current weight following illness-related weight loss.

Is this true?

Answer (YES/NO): NO